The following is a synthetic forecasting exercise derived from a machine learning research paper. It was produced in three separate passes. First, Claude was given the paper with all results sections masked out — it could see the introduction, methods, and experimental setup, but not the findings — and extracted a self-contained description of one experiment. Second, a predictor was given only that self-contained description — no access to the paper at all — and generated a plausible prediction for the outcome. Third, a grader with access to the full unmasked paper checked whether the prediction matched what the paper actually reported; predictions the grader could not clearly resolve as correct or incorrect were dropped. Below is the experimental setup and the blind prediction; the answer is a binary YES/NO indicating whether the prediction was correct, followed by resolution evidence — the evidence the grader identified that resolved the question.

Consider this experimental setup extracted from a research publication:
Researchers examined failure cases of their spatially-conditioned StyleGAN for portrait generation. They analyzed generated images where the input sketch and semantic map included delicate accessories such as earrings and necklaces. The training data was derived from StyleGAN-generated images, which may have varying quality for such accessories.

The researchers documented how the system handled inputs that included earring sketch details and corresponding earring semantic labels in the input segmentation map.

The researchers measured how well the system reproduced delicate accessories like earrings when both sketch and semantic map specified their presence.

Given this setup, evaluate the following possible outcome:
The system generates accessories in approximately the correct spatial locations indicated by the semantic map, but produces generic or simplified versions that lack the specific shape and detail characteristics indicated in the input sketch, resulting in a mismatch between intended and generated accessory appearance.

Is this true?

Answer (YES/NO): NO